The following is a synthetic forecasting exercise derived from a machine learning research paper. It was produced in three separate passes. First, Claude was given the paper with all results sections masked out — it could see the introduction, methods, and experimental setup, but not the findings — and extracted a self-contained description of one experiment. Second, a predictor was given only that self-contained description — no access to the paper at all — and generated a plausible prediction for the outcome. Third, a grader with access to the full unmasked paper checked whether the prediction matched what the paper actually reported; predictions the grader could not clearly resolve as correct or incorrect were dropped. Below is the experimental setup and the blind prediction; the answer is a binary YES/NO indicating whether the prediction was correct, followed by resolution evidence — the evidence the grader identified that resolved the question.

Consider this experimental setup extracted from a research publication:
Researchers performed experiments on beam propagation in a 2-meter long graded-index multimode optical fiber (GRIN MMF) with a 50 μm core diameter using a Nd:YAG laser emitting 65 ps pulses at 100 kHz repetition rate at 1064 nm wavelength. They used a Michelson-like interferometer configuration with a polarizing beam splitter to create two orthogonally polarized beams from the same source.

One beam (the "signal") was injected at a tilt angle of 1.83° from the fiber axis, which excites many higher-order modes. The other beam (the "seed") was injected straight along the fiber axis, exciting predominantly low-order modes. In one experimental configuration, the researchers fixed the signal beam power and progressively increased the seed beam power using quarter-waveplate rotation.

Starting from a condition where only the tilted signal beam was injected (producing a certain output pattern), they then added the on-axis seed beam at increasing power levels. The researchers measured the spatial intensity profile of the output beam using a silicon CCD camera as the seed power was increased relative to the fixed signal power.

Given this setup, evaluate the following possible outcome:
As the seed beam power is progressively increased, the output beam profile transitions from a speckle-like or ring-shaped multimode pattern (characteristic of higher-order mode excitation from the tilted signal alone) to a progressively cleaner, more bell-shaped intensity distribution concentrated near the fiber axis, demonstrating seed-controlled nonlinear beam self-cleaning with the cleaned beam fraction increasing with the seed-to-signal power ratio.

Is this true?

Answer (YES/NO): YES